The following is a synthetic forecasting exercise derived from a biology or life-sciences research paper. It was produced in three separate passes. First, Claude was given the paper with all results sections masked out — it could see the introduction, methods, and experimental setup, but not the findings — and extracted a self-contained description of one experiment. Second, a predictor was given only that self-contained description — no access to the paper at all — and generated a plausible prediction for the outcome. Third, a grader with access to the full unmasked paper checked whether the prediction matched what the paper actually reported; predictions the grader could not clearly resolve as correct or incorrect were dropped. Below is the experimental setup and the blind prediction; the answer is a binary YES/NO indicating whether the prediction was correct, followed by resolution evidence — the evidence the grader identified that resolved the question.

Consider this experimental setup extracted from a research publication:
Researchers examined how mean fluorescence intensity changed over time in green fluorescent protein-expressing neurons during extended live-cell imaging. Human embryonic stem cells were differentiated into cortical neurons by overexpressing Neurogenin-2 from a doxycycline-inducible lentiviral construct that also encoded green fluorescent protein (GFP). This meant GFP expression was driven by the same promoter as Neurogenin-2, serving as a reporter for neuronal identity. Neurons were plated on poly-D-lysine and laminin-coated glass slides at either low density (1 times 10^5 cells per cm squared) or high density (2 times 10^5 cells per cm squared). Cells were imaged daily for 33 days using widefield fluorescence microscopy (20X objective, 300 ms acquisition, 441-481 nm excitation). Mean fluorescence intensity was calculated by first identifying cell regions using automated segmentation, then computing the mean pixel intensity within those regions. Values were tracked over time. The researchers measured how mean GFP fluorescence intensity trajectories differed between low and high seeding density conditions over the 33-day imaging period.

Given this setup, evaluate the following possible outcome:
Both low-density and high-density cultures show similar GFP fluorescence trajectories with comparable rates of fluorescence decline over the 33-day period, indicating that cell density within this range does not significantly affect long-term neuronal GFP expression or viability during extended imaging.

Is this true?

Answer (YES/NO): YES